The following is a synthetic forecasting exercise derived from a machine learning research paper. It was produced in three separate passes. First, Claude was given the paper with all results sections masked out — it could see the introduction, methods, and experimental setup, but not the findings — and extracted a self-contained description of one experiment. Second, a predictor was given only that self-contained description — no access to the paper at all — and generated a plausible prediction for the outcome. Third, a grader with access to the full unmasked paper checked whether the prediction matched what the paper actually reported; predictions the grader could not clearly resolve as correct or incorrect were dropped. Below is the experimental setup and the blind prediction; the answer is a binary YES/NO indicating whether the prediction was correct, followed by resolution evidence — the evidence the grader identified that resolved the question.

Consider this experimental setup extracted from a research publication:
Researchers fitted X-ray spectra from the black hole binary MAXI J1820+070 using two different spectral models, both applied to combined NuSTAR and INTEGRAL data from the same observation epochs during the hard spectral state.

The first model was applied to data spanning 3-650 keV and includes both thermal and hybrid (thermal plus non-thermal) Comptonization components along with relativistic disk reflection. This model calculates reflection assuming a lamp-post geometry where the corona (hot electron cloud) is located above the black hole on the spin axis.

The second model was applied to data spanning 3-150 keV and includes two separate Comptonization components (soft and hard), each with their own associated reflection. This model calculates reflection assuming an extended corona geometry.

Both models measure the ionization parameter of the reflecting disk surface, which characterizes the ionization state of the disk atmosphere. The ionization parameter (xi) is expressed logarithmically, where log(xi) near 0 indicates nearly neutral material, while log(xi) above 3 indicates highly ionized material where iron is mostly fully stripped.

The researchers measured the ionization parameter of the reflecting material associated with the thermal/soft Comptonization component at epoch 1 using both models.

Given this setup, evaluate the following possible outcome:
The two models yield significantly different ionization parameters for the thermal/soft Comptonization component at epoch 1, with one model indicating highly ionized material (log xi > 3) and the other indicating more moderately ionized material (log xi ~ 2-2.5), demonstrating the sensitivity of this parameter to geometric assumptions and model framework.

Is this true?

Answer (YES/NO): NO